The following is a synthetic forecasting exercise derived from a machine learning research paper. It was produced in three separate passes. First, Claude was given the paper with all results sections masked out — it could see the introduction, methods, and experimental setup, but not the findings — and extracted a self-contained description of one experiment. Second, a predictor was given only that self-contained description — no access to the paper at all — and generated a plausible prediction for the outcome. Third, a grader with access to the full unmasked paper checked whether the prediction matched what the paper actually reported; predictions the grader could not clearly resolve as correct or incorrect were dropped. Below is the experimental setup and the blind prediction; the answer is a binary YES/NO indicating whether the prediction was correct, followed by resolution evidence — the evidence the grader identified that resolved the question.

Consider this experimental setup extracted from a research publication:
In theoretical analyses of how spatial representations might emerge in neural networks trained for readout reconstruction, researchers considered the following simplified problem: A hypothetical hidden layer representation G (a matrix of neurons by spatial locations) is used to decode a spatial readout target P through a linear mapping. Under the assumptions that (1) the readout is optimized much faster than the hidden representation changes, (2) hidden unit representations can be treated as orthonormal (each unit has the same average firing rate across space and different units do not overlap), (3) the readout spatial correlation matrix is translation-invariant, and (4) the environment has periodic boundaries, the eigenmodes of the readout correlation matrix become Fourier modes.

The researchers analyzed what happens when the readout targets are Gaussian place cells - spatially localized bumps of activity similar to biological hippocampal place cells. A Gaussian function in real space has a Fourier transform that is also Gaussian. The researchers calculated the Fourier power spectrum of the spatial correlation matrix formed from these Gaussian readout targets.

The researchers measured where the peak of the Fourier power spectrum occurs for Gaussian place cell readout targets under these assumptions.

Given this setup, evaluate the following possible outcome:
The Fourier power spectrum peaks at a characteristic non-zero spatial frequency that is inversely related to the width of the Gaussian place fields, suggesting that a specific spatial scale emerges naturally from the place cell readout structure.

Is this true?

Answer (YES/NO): NO